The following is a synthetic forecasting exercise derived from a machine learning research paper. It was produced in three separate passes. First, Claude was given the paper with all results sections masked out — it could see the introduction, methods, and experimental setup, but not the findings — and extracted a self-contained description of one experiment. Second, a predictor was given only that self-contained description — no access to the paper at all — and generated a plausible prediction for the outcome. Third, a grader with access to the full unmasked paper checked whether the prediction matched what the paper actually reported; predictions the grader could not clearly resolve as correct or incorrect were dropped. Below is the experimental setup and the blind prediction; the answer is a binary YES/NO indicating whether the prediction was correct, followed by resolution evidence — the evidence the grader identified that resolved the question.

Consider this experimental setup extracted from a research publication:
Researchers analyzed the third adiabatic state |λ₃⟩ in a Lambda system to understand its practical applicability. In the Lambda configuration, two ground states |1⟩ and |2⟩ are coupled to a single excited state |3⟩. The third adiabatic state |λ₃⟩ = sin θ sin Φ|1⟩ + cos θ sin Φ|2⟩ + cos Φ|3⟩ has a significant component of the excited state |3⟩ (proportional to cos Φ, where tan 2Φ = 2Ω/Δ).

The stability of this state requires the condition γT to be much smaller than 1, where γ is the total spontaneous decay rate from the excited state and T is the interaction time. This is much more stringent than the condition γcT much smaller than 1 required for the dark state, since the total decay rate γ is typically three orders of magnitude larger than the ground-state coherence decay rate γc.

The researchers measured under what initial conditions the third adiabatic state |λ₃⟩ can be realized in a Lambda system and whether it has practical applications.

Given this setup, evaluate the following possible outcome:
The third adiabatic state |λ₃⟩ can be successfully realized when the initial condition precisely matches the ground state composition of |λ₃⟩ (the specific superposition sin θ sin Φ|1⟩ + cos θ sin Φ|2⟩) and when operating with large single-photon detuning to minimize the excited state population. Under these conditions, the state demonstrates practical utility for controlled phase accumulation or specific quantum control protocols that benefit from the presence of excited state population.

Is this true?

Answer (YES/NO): NO